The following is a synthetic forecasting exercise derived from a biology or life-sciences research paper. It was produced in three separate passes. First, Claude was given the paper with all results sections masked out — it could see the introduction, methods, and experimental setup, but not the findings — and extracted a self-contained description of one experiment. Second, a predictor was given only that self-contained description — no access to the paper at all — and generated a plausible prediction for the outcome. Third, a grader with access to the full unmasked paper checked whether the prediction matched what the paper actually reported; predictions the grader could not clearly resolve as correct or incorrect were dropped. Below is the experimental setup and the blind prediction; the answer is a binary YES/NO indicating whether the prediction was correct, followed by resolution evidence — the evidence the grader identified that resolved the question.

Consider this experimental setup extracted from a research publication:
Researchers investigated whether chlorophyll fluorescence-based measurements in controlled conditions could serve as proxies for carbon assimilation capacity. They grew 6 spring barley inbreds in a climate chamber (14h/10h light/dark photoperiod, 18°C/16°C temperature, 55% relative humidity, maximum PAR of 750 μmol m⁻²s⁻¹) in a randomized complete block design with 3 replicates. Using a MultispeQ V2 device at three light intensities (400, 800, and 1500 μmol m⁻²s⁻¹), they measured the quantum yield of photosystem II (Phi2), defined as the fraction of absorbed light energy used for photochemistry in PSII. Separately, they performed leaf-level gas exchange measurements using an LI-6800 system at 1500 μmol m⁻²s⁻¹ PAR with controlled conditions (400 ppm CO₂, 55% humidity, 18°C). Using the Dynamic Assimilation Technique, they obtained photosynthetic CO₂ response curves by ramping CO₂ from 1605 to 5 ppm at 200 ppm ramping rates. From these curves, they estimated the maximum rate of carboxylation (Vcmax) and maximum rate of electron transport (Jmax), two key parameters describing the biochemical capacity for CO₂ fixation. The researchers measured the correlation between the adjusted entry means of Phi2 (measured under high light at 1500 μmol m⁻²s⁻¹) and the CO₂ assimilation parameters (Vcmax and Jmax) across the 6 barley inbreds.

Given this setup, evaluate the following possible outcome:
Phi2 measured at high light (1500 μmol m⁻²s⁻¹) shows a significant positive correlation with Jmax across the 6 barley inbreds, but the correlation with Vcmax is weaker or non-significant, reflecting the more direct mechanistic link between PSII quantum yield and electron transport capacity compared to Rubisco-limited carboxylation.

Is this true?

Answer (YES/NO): NO